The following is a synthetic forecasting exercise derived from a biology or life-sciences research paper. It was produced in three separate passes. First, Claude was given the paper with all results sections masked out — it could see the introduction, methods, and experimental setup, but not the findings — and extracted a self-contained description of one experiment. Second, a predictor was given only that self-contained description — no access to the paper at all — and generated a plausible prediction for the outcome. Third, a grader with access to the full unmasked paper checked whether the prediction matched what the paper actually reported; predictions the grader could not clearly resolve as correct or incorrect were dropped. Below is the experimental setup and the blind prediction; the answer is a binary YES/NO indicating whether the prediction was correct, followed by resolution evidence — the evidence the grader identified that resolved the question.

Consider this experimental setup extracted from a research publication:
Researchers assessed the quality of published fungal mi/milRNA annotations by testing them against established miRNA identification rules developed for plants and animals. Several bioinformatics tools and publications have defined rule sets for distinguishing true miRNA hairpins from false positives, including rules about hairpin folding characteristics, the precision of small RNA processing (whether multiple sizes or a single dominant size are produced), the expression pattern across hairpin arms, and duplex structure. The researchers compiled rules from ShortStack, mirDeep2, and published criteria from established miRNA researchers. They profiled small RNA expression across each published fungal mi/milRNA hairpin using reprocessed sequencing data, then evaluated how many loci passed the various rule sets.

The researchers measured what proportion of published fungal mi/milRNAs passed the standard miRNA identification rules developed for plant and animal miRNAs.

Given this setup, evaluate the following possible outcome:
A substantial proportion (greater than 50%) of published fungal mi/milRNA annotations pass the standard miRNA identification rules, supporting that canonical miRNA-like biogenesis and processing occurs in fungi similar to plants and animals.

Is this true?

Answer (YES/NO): NO